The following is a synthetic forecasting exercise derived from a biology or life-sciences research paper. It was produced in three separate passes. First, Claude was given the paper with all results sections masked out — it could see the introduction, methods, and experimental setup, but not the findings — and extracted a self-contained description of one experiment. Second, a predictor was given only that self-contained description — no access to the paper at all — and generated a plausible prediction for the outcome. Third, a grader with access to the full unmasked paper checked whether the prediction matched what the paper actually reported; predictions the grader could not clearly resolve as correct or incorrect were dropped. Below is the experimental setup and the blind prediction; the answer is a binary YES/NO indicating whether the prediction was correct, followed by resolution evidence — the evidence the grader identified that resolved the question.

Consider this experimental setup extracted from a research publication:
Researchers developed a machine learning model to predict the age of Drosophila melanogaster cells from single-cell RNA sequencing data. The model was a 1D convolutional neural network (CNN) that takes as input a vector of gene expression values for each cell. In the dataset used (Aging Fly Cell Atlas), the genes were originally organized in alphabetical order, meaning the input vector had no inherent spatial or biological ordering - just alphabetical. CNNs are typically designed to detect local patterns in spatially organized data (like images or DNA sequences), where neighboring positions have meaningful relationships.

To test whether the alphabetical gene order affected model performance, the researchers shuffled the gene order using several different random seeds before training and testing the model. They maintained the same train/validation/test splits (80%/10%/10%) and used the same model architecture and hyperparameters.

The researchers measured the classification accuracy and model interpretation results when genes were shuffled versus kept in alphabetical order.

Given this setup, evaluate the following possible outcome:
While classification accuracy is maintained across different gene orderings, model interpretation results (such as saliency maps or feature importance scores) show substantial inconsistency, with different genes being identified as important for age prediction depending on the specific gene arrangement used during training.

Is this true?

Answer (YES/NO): NO